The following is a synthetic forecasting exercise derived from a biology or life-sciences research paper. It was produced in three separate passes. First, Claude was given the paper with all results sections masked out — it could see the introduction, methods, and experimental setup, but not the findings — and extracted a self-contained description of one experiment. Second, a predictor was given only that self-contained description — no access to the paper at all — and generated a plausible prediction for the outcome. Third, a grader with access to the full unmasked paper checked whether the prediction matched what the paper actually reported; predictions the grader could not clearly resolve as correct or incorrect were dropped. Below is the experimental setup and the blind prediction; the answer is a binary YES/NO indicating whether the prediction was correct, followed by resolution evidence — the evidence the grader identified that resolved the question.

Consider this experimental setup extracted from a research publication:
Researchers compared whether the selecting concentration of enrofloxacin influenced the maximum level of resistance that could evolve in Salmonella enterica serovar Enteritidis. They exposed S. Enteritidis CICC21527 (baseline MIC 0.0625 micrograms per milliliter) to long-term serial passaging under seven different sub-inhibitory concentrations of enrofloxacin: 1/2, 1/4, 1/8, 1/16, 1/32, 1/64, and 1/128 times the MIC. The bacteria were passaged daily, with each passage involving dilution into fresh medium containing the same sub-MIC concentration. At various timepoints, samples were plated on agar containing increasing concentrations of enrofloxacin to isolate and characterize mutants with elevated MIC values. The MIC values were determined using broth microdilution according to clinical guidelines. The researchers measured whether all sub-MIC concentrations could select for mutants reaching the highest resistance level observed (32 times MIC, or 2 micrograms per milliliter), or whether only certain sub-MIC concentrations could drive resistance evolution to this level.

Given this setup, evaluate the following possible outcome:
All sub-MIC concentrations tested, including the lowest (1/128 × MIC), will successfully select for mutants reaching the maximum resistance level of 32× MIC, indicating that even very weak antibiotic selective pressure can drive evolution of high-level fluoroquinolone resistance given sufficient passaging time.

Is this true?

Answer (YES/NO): NO